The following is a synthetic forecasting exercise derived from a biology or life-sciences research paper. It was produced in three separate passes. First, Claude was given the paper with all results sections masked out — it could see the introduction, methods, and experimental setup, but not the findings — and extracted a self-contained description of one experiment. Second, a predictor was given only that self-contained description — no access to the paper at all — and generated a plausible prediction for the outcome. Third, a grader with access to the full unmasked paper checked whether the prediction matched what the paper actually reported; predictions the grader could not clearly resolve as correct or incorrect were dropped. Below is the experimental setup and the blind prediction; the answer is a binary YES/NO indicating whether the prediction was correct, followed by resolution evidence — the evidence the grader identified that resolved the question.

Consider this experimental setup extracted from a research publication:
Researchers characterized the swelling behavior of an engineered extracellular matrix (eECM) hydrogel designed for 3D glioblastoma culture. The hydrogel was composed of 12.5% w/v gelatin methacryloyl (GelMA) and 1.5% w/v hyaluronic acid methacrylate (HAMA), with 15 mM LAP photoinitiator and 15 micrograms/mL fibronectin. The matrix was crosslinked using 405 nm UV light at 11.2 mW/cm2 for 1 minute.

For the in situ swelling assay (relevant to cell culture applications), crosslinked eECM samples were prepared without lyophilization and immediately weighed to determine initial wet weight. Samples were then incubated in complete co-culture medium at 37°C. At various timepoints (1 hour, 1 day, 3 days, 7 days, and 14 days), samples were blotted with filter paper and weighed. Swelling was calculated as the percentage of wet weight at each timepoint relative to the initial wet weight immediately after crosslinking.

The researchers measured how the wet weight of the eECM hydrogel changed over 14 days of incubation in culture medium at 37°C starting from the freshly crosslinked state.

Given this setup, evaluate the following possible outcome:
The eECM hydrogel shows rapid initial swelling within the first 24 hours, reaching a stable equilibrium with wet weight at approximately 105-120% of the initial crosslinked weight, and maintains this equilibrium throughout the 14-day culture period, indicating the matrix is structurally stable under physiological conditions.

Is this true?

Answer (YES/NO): NO